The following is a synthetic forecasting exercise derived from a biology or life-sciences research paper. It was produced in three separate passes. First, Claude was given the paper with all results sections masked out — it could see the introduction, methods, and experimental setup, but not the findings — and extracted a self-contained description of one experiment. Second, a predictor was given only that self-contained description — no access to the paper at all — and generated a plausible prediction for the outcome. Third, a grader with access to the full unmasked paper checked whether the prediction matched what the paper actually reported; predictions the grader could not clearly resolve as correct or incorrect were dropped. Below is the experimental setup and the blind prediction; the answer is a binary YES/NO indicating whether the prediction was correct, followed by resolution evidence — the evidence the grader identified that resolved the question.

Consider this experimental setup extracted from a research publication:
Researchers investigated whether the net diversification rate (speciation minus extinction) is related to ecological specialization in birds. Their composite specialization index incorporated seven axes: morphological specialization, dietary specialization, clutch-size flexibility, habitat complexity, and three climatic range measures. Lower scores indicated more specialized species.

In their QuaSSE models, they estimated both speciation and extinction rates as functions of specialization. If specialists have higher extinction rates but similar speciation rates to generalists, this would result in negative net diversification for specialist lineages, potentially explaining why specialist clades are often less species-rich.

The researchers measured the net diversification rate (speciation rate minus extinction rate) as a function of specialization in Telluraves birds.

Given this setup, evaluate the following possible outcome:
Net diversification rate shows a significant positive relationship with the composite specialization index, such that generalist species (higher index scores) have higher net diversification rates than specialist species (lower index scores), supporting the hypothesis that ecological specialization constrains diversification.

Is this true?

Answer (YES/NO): NO